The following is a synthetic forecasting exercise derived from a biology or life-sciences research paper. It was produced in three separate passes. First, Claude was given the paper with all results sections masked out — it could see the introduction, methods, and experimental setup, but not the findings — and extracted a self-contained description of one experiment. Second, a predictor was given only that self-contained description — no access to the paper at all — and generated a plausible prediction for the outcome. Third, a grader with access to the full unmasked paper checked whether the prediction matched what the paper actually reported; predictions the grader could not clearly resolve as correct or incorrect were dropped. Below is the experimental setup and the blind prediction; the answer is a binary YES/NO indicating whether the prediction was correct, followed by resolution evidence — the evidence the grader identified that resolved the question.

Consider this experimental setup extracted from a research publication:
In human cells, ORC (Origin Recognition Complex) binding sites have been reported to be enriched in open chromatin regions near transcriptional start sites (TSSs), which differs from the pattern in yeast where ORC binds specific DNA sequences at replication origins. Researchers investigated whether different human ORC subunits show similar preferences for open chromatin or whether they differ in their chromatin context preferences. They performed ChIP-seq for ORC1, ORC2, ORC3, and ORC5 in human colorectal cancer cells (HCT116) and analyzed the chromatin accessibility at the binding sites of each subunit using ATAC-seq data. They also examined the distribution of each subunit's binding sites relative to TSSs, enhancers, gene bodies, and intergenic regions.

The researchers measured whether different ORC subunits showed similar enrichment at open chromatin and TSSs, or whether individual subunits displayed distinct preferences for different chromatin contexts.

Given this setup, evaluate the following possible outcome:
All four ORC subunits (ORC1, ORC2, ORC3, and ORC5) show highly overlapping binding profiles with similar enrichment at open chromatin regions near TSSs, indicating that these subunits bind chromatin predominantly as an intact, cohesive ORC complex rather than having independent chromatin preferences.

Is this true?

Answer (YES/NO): NO